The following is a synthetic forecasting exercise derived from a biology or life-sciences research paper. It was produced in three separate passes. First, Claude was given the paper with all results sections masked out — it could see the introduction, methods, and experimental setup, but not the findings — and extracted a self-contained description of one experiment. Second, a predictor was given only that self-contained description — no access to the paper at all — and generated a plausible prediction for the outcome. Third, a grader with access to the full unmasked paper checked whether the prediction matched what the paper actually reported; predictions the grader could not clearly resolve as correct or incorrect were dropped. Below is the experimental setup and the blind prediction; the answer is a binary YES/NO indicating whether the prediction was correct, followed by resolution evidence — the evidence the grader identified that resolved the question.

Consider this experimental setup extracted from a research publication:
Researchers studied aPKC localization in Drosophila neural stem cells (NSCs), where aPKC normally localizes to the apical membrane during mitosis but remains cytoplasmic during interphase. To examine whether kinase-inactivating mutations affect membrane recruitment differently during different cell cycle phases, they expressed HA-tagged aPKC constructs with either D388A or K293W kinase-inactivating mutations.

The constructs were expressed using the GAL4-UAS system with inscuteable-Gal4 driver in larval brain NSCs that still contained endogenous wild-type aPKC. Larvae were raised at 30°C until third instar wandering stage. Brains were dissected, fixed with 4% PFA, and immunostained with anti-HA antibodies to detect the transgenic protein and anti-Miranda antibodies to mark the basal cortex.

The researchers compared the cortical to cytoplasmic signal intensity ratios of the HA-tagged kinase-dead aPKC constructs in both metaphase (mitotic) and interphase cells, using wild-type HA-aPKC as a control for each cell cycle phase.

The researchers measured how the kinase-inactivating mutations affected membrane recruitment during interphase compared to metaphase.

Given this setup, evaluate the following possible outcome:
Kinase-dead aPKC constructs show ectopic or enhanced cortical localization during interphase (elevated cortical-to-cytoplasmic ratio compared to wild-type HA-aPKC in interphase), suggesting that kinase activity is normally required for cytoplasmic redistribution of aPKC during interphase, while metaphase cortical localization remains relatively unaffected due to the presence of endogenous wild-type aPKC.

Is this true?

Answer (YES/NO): NO